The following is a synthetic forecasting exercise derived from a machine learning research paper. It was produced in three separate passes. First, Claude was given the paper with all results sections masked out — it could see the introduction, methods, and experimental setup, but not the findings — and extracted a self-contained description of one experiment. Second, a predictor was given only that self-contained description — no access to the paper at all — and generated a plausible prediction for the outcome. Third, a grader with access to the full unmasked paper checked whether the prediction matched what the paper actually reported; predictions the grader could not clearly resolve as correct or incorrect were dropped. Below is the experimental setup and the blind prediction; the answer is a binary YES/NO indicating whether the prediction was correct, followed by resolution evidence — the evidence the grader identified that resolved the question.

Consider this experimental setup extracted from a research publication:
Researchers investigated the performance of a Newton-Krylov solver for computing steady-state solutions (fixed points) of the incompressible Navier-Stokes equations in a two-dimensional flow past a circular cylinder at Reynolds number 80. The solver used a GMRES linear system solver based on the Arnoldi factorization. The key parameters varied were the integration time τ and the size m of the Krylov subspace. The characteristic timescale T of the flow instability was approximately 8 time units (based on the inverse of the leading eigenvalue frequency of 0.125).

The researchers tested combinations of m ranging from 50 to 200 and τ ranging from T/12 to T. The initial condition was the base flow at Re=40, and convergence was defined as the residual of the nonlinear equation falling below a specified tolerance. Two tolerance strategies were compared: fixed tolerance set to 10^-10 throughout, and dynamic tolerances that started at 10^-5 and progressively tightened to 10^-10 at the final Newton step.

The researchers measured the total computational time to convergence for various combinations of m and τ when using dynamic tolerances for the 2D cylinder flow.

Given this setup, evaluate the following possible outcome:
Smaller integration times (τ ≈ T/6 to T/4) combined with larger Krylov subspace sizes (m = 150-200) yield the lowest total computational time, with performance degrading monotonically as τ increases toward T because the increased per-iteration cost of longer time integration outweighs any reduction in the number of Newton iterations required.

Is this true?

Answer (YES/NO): NO